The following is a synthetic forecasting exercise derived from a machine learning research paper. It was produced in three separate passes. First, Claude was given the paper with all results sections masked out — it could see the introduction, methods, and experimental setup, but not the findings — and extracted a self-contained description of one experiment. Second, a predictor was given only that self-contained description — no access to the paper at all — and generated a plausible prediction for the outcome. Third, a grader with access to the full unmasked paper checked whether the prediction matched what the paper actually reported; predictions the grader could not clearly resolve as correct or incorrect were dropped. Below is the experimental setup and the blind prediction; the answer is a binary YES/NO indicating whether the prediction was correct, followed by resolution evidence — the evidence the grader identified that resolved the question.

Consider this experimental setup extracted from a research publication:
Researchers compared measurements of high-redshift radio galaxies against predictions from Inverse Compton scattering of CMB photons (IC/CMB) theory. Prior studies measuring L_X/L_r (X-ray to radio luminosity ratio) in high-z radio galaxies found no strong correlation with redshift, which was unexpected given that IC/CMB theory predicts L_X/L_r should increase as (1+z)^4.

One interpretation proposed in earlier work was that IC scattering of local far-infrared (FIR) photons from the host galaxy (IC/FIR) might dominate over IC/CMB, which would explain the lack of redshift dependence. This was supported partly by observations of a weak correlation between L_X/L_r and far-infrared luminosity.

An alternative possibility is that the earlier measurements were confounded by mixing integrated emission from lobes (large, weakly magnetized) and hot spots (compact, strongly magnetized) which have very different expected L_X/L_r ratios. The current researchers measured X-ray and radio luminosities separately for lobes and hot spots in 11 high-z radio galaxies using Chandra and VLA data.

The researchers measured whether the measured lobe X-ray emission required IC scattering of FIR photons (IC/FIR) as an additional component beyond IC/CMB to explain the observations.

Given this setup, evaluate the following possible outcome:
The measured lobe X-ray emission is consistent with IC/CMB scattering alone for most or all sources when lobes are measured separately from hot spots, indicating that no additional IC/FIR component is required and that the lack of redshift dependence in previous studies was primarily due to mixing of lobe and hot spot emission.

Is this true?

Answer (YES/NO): YES